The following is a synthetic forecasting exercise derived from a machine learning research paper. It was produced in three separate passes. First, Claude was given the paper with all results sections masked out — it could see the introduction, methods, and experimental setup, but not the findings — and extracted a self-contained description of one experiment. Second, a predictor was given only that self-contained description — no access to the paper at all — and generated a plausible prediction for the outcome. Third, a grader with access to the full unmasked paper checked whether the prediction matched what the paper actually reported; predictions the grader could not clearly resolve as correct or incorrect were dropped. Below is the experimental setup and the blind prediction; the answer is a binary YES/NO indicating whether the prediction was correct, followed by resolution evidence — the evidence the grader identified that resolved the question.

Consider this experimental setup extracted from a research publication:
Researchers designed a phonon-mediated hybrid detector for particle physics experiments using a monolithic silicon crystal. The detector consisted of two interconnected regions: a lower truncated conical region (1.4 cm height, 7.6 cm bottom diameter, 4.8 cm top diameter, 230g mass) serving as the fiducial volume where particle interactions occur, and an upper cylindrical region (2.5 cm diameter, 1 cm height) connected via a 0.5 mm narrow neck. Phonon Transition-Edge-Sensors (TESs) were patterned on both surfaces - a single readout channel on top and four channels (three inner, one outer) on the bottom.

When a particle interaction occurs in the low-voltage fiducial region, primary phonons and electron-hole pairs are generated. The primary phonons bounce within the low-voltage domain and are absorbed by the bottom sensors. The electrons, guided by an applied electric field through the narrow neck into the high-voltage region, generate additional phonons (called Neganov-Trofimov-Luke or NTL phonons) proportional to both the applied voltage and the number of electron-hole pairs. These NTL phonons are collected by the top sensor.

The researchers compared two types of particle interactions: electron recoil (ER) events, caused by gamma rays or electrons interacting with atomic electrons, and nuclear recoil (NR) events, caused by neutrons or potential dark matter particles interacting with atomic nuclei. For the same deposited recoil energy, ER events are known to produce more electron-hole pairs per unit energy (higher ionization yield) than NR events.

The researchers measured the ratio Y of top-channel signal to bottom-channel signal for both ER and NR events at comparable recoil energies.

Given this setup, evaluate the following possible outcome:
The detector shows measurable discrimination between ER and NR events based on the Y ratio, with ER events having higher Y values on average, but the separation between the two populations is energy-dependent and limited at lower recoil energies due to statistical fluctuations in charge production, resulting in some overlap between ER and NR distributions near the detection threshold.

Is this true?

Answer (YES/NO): NO